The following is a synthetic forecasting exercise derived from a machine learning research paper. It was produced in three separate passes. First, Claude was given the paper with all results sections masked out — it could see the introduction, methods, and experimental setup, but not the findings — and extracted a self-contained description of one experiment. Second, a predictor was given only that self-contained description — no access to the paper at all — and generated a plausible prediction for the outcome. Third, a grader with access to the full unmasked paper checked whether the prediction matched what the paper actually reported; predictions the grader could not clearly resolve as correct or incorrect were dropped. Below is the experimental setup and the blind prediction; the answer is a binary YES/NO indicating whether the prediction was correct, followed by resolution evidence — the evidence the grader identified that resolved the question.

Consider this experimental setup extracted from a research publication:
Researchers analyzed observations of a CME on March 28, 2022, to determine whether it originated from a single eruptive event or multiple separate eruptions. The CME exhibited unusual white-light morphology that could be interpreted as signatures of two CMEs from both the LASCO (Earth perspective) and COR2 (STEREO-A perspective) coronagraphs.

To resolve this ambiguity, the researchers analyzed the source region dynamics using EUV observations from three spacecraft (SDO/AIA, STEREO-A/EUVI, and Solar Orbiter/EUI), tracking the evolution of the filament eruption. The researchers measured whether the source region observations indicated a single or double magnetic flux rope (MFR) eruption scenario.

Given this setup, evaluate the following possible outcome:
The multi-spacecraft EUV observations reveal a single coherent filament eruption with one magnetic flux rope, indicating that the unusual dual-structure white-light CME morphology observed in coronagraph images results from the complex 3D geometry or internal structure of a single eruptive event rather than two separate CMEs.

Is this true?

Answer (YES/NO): YES